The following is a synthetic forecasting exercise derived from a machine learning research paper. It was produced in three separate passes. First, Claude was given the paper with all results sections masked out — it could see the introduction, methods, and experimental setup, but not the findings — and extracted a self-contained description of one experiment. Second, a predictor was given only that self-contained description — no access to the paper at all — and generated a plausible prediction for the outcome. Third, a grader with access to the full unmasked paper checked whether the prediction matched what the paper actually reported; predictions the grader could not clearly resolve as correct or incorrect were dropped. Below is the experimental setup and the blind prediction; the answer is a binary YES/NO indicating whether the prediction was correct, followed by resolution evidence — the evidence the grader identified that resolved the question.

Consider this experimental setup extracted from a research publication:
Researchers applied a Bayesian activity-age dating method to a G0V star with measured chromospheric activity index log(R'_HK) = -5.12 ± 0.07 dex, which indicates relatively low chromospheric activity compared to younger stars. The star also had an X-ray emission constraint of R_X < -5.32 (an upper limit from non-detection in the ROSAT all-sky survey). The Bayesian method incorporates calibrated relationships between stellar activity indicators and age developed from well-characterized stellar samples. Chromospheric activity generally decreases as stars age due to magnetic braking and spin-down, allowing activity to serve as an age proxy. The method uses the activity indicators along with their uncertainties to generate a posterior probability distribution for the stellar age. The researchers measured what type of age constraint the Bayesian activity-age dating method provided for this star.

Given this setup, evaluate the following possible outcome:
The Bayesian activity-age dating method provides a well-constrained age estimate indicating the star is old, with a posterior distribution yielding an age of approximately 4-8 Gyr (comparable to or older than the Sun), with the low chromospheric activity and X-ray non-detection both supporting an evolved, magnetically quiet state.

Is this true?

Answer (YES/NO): NO